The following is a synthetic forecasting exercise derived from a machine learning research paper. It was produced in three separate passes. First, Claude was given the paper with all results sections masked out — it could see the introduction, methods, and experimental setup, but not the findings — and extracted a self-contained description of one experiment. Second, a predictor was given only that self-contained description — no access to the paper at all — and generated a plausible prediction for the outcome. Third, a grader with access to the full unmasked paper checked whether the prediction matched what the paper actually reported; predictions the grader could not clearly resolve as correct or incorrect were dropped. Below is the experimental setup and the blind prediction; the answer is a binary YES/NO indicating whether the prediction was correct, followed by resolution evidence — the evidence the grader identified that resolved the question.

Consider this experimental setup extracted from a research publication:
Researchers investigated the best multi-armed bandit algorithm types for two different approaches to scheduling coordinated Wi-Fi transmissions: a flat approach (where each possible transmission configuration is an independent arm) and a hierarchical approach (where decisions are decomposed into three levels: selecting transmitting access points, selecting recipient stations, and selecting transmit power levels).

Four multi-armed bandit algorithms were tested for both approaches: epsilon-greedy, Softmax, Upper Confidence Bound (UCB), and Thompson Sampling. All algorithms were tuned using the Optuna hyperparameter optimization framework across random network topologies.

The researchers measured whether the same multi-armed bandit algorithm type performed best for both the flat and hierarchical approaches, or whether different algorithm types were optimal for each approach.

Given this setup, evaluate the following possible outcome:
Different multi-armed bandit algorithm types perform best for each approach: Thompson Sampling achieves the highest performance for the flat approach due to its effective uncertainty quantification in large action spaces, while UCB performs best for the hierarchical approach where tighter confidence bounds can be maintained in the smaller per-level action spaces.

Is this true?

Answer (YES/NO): NO